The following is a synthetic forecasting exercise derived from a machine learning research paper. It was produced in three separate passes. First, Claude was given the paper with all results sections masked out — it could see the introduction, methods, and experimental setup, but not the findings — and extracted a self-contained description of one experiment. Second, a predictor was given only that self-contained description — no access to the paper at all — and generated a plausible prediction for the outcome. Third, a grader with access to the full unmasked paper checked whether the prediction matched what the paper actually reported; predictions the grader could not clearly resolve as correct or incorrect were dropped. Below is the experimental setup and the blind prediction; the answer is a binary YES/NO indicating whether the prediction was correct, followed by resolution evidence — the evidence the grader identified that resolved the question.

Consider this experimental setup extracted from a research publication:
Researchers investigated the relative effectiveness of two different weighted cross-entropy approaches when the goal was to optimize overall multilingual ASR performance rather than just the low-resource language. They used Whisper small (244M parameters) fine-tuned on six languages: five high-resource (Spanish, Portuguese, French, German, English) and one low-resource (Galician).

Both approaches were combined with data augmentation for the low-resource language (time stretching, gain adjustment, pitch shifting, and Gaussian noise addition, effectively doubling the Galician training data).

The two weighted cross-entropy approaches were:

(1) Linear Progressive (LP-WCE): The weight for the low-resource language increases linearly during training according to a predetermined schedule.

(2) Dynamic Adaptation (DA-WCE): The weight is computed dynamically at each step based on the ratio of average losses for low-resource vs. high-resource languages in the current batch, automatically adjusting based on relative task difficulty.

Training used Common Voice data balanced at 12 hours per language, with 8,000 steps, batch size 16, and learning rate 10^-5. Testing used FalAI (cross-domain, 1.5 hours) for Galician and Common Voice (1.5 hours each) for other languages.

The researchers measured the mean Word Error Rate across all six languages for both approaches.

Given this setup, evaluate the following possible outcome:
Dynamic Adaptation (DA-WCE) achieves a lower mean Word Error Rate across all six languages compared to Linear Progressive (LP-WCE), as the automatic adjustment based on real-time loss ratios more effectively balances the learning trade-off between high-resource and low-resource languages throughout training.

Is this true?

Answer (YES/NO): YES